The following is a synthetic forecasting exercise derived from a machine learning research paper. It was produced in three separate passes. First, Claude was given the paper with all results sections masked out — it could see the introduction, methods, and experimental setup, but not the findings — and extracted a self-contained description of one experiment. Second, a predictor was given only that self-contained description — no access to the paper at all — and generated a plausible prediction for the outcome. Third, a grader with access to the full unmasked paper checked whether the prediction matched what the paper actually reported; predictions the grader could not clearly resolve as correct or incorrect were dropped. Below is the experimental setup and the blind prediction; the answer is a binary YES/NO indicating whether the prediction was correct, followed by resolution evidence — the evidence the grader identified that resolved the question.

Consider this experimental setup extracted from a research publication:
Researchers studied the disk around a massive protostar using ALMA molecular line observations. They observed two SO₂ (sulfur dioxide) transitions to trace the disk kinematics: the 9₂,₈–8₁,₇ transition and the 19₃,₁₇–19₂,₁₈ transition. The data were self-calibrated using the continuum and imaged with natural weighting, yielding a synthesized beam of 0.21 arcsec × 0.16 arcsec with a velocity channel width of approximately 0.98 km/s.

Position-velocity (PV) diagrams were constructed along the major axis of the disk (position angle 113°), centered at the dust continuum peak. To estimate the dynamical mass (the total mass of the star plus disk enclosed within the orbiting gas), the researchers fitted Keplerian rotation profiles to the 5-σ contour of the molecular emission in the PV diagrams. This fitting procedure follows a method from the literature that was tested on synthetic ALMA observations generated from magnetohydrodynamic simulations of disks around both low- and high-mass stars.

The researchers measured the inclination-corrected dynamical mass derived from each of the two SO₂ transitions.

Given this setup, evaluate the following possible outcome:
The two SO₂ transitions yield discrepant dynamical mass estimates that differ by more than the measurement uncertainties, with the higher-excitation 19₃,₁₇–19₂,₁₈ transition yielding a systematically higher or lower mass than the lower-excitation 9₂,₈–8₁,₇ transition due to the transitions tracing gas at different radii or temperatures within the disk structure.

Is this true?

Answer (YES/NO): YES